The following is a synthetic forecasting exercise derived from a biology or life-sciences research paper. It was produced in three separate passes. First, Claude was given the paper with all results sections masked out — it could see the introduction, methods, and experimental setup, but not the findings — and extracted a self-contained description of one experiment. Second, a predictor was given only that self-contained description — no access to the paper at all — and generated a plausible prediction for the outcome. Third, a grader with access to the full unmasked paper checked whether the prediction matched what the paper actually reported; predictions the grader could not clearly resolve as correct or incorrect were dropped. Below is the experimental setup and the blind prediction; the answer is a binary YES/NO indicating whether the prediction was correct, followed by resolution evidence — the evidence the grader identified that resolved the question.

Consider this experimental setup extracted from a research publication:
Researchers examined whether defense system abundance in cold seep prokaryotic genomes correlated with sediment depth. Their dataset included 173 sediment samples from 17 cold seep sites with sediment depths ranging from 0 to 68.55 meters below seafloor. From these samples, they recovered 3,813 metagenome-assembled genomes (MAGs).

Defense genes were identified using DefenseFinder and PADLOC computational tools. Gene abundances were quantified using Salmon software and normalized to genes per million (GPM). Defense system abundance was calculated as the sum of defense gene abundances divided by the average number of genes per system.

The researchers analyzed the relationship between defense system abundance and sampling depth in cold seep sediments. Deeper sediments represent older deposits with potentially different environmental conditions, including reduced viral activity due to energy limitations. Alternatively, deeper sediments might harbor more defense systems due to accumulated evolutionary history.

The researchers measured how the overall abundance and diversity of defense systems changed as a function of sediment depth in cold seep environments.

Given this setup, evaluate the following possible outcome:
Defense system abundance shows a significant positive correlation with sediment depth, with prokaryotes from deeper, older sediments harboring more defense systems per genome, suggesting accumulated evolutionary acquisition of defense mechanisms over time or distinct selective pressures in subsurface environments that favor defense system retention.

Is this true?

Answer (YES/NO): NO